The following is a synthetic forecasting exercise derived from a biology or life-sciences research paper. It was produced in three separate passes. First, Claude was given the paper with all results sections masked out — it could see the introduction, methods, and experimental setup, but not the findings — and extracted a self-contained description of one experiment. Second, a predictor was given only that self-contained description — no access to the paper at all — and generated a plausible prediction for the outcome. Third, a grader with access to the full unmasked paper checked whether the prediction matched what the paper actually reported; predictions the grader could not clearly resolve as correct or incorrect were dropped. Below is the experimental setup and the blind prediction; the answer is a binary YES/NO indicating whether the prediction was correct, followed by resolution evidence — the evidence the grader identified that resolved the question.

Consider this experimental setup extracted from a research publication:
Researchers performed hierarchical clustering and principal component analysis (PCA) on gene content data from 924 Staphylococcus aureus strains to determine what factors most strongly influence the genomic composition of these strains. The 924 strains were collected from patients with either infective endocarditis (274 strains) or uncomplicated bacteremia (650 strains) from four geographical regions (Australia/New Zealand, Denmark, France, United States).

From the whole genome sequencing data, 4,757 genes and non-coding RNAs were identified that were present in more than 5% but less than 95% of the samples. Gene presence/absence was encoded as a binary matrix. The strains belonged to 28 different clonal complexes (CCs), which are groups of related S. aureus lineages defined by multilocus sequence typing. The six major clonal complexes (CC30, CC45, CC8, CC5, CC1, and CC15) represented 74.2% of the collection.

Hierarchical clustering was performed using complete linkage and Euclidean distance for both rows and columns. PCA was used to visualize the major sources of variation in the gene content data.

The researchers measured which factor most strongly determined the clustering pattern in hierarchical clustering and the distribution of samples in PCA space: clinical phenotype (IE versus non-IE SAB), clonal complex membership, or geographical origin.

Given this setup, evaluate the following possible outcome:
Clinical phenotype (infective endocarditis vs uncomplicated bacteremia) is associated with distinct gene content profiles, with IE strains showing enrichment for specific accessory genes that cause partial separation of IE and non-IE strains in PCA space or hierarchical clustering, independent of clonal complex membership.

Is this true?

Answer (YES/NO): NO